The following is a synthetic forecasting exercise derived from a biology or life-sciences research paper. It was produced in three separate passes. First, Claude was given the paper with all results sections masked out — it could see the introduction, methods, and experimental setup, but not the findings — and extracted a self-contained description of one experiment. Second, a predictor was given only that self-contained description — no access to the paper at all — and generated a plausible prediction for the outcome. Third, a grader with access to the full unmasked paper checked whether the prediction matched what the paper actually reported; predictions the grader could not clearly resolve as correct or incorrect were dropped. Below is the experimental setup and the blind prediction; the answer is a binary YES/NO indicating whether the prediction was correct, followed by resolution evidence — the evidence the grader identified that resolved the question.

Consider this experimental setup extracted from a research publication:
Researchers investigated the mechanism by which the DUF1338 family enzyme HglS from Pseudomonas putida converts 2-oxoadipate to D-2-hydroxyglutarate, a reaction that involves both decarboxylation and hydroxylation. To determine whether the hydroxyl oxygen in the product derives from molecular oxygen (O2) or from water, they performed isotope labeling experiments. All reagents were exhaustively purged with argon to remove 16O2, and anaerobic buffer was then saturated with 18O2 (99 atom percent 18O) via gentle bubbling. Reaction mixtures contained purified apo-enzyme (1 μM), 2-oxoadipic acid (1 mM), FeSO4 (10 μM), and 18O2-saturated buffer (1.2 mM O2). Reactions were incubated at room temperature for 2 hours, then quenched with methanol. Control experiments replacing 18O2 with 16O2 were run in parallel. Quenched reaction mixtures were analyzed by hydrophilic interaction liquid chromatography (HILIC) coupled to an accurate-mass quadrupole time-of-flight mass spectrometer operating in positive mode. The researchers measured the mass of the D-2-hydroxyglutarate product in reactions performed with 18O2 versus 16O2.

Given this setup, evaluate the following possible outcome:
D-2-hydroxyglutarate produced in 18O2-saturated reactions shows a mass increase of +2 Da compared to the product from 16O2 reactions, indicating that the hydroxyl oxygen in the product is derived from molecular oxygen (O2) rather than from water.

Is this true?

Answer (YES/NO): NO